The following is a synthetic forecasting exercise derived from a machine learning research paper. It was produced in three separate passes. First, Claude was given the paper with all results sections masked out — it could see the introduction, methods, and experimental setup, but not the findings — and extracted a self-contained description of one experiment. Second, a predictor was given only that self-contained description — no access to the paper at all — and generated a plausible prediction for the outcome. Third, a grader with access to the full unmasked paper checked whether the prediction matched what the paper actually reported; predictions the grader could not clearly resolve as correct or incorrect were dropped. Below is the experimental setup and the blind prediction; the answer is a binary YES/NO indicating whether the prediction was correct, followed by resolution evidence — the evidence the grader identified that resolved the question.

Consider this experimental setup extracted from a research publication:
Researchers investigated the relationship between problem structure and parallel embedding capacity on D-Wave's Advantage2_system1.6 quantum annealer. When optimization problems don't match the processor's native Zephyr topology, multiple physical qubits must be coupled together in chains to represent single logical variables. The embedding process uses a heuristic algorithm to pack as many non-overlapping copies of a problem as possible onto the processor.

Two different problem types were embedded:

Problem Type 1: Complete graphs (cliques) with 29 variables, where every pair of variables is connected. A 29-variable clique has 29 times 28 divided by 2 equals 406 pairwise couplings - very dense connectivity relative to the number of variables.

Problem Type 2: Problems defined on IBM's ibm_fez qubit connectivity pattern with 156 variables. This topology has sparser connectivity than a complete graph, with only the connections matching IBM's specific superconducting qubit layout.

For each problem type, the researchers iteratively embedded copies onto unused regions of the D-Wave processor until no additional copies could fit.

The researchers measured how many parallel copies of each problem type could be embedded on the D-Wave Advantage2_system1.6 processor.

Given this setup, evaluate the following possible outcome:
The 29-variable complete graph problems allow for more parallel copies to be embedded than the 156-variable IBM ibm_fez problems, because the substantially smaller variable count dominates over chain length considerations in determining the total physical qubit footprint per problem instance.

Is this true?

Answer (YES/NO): YES